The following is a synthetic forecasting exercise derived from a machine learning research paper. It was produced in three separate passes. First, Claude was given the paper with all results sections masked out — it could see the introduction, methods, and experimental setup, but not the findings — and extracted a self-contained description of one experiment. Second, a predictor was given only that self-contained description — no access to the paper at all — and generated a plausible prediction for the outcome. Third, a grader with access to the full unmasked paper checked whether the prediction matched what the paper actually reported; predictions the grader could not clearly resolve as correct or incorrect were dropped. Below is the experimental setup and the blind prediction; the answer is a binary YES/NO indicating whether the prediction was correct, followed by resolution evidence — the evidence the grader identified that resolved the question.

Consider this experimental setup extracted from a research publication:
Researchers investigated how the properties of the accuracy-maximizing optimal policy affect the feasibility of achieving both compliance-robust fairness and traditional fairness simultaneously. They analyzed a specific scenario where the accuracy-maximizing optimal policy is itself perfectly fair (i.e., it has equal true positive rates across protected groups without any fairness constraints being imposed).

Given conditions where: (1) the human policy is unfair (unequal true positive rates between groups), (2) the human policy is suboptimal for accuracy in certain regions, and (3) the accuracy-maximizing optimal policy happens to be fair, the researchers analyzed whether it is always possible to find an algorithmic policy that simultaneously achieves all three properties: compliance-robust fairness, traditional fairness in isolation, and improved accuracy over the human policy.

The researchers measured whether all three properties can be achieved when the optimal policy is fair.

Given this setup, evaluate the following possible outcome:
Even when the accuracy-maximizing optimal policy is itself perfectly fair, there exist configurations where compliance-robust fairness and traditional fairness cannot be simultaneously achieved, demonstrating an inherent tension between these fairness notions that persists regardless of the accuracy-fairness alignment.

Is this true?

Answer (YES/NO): NO